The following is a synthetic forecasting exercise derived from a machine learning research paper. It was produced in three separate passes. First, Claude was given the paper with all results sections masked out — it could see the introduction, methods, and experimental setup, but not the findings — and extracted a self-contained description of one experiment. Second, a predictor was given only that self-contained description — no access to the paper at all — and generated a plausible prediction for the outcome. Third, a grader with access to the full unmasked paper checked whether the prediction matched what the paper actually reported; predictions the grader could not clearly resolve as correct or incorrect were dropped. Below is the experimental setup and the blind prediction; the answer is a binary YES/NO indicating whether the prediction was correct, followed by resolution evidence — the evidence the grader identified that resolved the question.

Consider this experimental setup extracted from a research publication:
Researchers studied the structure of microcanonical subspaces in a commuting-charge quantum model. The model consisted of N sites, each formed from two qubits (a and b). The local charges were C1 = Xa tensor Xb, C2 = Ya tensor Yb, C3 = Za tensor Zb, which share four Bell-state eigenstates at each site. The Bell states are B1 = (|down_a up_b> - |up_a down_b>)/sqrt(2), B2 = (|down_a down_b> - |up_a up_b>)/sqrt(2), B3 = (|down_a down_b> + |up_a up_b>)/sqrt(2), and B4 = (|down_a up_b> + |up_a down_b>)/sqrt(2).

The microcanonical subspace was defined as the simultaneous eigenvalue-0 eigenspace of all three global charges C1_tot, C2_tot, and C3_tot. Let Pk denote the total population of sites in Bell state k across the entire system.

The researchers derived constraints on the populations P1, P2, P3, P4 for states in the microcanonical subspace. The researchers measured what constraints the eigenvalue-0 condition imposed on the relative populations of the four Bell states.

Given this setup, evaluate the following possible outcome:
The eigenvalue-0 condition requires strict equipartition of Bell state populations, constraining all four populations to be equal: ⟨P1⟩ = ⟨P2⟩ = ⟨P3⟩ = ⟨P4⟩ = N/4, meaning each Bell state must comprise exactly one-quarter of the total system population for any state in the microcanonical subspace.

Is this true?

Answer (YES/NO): YES